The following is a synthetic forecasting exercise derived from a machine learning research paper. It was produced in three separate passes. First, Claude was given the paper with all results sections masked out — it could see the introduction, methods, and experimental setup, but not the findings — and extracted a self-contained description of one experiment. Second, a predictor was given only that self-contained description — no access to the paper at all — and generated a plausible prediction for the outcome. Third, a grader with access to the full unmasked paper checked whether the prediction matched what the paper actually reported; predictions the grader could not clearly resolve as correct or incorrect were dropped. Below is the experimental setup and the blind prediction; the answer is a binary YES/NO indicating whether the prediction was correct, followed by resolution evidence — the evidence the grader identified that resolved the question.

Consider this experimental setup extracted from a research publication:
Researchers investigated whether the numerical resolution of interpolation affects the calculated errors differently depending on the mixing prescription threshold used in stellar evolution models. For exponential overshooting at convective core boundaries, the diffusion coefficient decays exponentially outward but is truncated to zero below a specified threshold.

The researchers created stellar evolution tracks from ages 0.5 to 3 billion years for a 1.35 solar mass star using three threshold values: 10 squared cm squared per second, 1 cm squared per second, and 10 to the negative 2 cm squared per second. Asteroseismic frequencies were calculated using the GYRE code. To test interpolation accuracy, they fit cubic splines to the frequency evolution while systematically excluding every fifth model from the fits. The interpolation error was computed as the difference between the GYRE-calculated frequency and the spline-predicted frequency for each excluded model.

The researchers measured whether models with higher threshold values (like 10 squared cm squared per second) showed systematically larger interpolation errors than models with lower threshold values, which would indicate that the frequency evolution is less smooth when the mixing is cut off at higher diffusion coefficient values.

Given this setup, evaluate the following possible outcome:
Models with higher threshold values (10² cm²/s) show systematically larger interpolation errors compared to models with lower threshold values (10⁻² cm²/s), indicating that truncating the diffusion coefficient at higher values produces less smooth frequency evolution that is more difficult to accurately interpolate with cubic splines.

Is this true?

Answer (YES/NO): YES